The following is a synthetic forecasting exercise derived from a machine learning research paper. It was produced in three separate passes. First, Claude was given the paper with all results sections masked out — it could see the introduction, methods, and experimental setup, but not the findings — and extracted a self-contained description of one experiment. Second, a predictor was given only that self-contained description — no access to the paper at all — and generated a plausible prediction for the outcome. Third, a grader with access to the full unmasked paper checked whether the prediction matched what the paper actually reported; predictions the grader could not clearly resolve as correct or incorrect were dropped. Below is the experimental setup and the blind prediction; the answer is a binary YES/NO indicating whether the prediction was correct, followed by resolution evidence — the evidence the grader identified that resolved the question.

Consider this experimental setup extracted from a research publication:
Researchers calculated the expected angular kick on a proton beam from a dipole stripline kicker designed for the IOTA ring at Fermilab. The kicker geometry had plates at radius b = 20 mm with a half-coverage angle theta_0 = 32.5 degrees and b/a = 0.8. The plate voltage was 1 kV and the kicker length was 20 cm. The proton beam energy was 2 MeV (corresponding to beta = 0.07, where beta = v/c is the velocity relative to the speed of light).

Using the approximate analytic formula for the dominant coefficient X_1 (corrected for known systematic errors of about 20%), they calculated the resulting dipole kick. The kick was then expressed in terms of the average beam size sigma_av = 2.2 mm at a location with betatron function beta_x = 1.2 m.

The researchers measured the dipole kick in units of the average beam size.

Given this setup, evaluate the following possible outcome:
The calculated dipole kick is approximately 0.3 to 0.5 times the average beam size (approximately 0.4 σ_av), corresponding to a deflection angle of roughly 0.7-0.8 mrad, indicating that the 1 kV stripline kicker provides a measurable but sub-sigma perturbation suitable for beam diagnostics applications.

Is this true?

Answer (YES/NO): NO